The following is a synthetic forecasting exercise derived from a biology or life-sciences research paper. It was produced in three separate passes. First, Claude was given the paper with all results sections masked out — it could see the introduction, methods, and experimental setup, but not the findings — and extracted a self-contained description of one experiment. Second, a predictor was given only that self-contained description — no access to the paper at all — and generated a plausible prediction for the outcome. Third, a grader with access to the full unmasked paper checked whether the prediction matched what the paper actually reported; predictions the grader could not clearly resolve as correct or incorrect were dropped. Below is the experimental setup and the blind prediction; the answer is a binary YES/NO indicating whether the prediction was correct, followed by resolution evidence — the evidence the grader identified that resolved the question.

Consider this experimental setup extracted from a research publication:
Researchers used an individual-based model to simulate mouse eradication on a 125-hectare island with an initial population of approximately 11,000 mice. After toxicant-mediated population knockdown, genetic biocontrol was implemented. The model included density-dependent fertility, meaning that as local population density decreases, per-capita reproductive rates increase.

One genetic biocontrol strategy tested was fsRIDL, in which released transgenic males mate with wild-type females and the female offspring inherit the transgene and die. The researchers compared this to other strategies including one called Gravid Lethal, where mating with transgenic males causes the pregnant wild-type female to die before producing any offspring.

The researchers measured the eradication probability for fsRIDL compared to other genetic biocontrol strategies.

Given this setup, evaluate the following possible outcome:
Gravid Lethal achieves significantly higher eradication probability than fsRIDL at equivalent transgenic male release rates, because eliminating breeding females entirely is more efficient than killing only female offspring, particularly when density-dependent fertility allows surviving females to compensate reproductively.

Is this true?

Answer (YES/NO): YES